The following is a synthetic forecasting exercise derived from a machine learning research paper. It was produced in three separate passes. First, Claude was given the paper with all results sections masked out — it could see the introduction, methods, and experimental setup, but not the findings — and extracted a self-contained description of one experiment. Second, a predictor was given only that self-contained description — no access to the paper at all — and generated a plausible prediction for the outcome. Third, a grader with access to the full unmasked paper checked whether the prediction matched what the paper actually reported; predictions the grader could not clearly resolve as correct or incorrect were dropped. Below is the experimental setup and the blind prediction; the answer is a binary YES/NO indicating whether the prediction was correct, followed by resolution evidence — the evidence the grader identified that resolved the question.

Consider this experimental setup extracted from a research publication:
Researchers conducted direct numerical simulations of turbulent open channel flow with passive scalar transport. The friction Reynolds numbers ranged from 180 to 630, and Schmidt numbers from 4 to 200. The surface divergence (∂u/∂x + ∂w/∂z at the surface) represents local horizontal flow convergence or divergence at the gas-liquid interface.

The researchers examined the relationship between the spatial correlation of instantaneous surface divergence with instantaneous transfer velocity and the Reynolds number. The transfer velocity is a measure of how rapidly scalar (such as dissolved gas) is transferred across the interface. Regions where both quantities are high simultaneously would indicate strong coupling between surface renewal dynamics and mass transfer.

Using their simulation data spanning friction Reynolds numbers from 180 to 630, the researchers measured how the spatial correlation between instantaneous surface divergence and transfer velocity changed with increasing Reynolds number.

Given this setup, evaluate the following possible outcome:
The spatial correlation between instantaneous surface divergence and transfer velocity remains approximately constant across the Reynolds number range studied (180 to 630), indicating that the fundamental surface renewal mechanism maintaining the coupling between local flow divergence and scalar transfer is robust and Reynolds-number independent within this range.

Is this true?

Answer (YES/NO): NO